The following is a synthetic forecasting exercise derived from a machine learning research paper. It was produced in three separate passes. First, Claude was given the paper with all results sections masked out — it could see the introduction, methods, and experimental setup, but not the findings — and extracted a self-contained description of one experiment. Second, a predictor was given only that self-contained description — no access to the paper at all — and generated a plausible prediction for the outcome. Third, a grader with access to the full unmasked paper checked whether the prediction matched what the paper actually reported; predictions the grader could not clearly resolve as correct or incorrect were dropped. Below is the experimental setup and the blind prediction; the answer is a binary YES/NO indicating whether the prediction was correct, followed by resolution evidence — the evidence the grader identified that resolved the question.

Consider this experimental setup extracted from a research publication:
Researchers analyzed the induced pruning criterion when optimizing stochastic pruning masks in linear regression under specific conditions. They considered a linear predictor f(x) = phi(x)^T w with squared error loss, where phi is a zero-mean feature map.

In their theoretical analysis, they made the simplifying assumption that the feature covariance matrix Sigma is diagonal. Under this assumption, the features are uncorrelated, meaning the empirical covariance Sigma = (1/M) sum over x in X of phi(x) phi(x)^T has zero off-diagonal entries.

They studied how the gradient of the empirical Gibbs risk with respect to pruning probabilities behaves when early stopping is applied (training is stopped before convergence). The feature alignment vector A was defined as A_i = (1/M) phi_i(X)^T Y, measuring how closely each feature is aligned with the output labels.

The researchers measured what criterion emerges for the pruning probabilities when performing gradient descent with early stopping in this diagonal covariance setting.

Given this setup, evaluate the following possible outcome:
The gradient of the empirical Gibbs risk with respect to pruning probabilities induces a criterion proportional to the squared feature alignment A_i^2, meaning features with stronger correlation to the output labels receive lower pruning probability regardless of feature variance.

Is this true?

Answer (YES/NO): NO